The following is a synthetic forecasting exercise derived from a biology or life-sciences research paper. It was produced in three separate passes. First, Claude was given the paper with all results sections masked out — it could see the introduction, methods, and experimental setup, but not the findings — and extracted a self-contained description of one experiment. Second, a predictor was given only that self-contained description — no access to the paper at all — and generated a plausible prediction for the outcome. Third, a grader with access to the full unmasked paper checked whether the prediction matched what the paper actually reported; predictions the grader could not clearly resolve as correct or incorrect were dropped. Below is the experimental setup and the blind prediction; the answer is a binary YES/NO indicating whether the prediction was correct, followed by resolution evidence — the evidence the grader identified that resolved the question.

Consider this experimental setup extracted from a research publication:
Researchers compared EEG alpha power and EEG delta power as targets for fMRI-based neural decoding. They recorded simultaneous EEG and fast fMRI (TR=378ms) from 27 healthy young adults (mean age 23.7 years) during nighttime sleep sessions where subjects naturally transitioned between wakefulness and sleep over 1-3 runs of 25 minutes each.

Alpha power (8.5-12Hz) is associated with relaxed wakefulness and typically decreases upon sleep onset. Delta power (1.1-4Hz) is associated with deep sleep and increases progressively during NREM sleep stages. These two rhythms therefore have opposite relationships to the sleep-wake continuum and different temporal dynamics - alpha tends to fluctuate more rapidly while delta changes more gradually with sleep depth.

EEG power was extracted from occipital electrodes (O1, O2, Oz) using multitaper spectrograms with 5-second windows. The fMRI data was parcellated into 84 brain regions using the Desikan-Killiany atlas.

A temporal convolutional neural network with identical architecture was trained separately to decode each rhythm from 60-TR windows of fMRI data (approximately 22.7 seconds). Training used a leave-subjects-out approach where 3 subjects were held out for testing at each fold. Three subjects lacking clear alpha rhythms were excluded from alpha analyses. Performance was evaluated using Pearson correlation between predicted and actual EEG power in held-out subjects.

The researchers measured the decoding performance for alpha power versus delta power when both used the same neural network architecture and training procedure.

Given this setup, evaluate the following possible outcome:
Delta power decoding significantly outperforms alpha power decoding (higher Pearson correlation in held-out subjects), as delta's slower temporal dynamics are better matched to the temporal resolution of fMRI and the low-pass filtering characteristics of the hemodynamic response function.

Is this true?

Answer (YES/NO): NO